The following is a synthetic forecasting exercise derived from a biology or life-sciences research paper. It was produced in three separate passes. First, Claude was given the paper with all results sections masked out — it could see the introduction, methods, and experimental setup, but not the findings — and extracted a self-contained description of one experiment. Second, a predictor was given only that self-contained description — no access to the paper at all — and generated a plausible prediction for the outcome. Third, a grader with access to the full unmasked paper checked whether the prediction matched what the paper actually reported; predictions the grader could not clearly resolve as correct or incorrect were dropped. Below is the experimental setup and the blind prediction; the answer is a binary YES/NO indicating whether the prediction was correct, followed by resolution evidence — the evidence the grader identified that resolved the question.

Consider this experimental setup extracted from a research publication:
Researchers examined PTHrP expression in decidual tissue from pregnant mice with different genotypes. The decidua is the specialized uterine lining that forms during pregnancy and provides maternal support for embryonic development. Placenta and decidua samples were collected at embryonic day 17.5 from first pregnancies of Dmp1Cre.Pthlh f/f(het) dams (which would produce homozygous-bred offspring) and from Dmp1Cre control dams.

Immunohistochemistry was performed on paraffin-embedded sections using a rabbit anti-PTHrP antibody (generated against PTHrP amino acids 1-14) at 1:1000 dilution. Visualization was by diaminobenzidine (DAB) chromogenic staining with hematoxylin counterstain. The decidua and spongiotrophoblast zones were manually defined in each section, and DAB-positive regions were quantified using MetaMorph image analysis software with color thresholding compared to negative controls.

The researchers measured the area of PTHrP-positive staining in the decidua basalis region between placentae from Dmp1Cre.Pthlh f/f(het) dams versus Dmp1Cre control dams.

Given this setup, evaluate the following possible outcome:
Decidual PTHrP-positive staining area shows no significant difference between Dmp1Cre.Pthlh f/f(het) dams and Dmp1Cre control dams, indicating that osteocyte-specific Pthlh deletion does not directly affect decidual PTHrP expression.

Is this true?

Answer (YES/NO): NO